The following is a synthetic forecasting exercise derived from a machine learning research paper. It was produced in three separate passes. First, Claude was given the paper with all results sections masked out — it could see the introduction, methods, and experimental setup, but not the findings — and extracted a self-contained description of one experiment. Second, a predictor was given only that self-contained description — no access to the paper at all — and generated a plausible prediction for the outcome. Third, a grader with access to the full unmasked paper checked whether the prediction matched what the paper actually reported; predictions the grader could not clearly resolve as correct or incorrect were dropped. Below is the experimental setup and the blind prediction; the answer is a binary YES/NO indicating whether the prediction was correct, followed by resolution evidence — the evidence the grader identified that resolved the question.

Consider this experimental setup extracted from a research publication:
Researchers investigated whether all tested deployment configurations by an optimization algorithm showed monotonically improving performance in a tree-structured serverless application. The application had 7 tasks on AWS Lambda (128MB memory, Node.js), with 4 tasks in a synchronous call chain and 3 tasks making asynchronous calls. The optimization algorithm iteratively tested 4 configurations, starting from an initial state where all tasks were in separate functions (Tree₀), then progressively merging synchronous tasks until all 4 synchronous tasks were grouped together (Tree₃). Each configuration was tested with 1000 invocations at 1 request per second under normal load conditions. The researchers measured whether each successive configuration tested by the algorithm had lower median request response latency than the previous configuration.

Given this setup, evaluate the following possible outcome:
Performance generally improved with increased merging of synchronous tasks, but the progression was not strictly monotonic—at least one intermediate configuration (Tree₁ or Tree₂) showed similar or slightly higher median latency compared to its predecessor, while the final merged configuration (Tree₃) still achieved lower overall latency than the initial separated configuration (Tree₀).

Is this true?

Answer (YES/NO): YES